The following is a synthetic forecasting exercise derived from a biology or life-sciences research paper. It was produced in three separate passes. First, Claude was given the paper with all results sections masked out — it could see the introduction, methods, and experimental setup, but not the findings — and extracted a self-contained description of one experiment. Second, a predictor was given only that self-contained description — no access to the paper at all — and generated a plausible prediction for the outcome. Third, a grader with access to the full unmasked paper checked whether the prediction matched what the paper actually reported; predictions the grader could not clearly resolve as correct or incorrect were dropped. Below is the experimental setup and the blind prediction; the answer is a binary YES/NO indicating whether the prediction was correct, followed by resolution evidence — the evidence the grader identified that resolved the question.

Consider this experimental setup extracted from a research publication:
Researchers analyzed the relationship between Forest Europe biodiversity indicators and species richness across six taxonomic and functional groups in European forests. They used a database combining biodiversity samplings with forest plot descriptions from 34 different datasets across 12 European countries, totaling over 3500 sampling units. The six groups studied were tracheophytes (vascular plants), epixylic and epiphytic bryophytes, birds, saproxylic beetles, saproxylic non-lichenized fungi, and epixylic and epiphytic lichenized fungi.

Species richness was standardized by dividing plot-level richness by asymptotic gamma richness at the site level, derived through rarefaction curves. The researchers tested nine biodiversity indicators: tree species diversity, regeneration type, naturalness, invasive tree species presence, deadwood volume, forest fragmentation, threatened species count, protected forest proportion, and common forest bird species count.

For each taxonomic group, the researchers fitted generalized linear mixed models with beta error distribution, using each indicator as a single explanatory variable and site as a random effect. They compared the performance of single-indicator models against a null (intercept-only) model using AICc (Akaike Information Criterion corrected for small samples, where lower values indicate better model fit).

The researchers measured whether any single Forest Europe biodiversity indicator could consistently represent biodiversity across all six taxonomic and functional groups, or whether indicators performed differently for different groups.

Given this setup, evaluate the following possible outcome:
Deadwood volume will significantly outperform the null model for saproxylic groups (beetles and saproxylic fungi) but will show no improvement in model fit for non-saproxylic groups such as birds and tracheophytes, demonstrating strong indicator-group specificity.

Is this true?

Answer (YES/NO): NO